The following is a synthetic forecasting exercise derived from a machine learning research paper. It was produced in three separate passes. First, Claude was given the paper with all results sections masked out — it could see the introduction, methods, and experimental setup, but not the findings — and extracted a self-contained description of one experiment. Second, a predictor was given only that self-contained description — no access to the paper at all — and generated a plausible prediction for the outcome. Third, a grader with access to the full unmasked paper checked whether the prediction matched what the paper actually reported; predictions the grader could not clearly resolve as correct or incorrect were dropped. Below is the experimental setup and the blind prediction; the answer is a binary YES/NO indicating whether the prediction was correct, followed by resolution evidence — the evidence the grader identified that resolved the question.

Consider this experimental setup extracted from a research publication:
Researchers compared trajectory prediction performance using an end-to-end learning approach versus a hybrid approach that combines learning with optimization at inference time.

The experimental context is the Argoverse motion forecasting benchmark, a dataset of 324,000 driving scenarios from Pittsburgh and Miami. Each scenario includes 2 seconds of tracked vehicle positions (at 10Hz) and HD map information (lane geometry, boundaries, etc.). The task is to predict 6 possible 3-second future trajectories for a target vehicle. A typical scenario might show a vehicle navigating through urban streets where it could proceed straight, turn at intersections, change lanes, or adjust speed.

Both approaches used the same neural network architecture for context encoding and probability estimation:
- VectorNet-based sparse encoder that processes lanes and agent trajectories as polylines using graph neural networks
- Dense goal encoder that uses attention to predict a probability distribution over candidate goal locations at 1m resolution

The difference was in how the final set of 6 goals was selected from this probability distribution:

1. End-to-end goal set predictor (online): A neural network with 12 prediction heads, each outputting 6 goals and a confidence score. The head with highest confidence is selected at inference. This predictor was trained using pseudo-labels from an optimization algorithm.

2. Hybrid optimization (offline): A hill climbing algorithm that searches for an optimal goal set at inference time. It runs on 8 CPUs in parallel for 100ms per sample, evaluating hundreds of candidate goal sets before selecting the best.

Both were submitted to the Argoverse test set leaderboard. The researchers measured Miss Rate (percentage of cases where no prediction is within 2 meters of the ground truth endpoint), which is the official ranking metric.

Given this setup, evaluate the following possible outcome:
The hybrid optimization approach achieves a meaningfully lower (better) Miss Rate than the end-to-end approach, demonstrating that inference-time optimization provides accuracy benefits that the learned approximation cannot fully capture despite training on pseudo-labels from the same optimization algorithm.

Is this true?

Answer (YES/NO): NO